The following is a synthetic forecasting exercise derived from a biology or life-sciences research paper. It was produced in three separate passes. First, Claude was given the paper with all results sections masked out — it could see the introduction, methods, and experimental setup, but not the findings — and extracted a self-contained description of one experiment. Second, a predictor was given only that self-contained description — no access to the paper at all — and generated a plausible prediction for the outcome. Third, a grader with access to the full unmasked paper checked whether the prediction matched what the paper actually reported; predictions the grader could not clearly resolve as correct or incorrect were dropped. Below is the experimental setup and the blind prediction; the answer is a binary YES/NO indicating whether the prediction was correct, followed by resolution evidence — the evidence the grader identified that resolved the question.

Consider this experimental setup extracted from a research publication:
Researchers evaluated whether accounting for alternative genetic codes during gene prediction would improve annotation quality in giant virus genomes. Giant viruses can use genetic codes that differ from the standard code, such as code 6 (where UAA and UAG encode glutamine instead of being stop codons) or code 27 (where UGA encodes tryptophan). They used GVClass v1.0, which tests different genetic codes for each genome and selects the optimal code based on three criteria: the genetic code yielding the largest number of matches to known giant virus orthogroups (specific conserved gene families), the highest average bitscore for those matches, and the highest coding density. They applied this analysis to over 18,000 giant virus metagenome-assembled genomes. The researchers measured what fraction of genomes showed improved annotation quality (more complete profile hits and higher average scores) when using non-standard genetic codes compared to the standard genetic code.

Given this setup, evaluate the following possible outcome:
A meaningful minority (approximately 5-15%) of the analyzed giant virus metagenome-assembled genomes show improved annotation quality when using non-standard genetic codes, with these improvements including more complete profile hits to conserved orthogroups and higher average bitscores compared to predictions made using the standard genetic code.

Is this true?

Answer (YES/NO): YES